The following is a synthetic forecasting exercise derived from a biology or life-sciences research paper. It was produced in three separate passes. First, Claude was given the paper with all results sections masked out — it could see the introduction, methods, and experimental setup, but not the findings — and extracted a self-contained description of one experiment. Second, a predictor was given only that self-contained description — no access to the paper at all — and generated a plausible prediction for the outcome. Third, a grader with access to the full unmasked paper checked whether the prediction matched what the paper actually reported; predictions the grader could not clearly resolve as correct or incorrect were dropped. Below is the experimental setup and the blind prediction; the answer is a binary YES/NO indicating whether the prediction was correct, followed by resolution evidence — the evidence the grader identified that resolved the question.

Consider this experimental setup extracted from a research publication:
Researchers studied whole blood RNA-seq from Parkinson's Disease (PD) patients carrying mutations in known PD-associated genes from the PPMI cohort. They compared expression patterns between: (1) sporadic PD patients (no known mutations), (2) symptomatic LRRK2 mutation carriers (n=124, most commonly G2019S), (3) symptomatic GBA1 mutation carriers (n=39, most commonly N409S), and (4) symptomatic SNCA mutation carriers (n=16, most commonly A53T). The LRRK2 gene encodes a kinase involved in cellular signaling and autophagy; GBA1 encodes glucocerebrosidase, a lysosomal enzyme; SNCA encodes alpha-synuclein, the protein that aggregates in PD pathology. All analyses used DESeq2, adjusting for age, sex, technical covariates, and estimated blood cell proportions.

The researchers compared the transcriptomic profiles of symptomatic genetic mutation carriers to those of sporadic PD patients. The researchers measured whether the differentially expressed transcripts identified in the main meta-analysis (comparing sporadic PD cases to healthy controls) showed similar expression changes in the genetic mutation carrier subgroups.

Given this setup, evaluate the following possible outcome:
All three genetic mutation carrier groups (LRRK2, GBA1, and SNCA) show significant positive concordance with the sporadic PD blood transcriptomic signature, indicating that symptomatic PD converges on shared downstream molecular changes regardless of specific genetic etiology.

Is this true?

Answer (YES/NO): YES